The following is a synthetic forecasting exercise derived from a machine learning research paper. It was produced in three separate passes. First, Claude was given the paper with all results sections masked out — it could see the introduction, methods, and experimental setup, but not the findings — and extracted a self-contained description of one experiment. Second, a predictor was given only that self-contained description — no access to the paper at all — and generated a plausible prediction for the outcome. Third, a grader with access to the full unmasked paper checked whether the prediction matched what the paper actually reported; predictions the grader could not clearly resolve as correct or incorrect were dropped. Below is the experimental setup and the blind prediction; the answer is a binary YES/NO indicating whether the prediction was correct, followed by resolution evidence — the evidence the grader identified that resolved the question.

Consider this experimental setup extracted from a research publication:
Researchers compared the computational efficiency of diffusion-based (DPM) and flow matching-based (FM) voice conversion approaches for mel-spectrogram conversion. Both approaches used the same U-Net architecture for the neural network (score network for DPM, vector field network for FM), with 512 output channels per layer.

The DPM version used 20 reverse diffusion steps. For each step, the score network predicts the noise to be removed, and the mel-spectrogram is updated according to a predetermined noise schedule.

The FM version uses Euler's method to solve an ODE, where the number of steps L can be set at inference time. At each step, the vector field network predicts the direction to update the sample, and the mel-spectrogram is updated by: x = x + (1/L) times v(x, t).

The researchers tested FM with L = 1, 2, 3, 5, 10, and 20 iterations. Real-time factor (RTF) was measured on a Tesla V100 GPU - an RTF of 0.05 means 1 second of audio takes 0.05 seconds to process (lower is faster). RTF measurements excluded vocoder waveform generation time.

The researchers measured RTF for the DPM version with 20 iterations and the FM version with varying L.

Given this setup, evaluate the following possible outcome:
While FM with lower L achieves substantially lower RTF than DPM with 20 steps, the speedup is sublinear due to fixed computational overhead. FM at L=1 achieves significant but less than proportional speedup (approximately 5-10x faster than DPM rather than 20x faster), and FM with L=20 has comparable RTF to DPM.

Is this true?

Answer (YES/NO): NO